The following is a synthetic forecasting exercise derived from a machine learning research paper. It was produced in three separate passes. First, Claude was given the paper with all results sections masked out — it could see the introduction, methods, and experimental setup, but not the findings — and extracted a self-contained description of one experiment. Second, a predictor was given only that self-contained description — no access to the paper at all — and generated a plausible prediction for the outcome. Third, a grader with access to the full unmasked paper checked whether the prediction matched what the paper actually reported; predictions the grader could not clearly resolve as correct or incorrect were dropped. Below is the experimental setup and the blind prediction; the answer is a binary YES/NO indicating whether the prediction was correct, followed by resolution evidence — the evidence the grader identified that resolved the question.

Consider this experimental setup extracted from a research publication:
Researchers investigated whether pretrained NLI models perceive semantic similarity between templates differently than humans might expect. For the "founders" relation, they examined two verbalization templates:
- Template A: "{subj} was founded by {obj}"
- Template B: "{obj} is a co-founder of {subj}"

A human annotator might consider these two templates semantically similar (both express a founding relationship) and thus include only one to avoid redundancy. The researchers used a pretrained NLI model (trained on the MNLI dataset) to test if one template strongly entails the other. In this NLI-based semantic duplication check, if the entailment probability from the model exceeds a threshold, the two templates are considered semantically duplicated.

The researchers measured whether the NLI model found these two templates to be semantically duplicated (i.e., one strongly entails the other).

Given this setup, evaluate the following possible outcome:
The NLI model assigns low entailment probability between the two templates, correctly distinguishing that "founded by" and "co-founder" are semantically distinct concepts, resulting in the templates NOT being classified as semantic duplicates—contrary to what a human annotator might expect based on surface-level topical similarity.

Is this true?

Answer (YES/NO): YES